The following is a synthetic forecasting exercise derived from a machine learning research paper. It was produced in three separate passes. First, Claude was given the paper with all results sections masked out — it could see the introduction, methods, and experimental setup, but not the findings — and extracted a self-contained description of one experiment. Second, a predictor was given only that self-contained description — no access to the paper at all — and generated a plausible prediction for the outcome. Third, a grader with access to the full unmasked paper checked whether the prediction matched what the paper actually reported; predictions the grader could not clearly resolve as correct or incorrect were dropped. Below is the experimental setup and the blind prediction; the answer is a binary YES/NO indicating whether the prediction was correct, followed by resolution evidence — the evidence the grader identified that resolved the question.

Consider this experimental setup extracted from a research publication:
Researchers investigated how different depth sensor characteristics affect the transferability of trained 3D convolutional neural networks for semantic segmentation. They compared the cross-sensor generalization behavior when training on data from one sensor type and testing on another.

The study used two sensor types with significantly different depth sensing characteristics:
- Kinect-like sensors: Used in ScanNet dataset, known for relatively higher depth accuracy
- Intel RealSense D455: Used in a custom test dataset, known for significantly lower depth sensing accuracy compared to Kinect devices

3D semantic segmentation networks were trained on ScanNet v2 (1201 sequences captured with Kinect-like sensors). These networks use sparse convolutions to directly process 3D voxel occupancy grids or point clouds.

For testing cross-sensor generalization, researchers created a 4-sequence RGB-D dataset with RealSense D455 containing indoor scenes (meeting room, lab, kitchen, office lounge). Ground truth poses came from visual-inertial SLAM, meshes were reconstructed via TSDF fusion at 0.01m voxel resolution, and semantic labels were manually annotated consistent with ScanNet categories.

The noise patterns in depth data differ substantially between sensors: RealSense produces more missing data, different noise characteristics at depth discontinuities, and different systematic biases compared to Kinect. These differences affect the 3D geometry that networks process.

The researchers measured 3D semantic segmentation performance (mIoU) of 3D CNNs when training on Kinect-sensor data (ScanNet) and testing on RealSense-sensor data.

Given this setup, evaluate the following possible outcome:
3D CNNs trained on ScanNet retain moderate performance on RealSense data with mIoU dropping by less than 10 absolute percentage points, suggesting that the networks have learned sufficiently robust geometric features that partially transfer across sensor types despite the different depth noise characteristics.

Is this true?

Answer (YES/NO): NO